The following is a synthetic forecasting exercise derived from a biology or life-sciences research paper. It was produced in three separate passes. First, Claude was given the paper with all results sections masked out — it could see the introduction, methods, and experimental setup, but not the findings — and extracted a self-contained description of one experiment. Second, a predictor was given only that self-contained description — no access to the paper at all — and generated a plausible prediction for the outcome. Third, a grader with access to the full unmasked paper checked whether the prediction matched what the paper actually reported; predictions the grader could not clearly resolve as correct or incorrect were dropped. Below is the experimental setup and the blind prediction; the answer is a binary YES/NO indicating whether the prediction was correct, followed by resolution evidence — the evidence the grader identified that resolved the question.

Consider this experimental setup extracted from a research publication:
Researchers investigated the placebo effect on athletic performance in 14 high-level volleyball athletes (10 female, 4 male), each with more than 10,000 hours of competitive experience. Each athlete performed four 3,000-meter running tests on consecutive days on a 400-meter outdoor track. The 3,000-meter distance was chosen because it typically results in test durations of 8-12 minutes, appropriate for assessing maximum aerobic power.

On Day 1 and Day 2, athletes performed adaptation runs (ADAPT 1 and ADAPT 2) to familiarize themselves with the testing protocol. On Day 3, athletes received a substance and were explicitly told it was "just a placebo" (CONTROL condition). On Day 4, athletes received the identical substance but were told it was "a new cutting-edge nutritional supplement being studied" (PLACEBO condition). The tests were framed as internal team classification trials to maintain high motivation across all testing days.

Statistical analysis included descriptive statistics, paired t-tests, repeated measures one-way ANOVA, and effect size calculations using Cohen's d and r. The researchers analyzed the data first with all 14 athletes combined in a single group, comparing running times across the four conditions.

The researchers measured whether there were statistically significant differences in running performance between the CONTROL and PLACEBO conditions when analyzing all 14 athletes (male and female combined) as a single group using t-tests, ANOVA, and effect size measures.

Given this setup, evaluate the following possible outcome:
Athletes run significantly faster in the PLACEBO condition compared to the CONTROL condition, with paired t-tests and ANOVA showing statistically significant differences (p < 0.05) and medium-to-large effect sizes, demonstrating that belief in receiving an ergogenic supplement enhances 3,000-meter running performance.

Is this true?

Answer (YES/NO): NO